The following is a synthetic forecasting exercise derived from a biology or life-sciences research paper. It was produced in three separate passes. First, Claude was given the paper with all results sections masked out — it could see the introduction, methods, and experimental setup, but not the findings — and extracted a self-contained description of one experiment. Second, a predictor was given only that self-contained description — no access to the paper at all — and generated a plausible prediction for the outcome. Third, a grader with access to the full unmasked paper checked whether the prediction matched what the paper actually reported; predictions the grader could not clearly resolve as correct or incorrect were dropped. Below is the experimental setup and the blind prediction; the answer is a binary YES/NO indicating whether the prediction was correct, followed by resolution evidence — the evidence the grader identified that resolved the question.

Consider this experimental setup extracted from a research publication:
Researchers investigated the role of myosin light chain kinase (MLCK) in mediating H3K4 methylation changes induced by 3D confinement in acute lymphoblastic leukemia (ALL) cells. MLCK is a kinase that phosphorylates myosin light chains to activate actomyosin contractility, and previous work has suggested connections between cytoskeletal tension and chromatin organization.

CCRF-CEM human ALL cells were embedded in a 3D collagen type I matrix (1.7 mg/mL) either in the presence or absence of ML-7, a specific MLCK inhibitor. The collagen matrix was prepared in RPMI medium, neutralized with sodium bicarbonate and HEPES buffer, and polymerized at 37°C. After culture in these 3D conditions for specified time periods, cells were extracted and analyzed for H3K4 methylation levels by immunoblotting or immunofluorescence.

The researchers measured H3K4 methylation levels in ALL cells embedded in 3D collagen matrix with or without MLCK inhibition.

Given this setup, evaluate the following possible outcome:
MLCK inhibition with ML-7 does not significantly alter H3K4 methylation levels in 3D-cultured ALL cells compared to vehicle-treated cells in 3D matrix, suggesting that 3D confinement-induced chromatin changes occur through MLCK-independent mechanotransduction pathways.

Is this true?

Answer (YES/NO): NO